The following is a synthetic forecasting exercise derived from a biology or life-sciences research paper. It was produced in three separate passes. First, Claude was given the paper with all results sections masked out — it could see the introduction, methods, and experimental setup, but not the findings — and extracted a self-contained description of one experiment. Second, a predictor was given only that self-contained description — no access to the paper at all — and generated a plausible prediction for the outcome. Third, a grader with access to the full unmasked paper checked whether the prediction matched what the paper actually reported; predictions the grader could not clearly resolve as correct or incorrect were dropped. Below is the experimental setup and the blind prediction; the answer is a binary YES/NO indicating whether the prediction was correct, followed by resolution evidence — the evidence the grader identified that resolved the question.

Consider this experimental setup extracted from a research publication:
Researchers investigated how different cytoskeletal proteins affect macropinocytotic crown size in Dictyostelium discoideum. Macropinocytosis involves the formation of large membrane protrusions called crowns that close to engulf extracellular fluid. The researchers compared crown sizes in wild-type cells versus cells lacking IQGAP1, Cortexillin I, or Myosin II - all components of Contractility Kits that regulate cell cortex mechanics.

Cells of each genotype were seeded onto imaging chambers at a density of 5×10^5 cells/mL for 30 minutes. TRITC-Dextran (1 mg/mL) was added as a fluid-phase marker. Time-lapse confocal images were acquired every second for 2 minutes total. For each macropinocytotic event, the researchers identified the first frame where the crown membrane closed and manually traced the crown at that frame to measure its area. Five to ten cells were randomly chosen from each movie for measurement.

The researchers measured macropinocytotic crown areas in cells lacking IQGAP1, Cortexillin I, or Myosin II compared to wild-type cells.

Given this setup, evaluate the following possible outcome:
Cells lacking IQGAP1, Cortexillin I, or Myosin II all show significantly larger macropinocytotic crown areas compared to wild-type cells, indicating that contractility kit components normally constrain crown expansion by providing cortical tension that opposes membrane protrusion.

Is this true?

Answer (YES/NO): NO